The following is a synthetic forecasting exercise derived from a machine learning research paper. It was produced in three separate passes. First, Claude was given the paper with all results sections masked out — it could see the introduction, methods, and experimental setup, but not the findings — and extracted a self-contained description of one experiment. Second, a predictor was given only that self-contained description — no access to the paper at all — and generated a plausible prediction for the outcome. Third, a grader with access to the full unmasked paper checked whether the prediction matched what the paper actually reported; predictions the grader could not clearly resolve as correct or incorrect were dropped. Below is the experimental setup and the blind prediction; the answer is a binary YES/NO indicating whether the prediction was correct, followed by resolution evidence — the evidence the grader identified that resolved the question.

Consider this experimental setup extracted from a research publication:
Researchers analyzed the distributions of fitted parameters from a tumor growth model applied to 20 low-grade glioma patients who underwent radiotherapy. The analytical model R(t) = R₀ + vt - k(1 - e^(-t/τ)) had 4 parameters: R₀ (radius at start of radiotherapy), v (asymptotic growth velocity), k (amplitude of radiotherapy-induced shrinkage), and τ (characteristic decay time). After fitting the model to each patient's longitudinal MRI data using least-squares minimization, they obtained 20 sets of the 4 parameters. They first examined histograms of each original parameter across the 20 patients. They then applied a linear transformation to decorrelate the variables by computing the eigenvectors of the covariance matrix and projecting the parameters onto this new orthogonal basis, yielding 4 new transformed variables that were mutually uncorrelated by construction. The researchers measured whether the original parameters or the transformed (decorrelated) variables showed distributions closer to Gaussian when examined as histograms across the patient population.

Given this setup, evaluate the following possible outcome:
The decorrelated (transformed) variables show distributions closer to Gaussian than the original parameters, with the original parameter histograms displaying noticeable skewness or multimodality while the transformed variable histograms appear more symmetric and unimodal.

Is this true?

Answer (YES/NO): YES